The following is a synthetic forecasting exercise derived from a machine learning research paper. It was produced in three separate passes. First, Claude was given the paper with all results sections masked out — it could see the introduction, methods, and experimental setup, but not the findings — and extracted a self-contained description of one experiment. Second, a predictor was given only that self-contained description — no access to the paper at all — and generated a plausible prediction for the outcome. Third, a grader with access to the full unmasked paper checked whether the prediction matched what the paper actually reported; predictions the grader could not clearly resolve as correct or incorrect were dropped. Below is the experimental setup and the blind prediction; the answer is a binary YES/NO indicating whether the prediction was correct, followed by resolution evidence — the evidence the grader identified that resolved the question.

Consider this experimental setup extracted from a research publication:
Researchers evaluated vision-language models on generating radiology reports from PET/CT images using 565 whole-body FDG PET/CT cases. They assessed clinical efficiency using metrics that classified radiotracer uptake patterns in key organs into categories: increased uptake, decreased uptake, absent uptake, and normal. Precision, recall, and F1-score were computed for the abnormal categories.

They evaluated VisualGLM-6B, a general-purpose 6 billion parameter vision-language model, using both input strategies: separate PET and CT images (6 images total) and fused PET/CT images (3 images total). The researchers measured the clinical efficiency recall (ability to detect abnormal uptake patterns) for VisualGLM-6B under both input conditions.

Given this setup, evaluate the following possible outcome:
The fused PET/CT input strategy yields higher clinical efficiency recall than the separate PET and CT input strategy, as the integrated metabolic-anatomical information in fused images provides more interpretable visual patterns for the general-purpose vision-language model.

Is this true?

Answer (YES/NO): YES